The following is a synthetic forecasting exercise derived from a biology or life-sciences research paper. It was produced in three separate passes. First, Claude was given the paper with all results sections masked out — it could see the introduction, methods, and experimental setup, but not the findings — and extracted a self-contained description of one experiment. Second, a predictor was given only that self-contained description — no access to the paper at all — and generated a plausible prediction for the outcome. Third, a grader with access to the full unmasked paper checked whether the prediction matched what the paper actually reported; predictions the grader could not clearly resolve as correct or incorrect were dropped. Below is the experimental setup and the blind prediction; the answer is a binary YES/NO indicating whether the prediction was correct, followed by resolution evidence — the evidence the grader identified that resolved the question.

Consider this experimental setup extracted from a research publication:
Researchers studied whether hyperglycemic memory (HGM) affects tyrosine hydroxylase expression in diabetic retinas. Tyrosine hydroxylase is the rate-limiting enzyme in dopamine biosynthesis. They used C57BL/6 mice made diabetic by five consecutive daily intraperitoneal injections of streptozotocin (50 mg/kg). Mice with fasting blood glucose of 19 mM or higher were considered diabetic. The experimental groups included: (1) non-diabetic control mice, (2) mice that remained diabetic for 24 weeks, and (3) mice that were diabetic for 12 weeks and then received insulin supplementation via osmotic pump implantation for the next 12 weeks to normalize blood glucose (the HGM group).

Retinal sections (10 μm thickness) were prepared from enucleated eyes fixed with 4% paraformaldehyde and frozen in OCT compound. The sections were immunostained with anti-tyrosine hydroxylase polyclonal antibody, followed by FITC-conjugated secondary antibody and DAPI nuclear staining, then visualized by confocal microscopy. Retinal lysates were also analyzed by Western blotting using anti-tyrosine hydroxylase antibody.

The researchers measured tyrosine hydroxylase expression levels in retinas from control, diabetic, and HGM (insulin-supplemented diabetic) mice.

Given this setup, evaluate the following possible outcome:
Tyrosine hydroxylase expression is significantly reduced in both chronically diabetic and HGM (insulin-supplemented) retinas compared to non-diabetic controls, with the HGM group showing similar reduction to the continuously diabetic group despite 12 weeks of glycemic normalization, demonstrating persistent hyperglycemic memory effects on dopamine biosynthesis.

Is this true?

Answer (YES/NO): YES